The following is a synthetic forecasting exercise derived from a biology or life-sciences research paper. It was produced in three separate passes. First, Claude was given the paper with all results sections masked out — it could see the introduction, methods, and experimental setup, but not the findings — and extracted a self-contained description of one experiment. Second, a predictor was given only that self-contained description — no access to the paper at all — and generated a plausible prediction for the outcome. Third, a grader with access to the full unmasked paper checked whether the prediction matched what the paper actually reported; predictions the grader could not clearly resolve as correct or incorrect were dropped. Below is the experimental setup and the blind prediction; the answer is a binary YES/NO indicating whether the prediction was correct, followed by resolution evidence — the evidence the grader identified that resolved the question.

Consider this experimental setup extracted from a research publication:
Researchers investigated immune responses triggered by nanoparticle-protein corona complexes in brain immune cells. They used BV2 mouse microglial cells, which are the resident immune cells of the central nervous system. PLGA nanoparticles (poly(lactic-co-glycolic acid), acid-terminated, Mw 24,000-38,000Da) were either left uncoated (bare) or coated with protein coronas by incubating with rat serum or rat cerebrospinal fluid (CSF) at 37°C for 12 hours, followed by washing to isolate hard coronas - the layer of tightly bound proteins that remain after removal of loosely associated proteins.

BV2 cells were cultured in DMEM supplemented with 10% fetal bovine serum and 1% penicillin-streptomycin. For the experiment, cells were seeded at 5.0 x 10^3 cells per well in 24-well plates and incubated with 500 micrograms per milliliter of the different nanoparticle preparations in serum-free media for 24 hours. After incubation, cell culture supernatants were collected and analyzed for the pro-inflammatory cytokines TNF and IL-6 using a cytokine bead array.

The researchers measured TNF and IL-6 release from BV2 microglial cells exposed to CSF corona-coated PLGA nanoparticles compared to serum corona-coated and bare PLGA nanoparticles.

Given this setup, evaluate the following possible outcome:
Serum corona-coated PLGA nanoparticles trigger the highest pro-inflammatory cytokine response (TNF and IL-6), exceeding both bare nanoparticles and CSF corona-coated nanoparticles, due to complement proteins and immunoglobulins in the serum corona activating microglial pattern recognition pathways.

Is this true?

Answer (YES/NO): NO